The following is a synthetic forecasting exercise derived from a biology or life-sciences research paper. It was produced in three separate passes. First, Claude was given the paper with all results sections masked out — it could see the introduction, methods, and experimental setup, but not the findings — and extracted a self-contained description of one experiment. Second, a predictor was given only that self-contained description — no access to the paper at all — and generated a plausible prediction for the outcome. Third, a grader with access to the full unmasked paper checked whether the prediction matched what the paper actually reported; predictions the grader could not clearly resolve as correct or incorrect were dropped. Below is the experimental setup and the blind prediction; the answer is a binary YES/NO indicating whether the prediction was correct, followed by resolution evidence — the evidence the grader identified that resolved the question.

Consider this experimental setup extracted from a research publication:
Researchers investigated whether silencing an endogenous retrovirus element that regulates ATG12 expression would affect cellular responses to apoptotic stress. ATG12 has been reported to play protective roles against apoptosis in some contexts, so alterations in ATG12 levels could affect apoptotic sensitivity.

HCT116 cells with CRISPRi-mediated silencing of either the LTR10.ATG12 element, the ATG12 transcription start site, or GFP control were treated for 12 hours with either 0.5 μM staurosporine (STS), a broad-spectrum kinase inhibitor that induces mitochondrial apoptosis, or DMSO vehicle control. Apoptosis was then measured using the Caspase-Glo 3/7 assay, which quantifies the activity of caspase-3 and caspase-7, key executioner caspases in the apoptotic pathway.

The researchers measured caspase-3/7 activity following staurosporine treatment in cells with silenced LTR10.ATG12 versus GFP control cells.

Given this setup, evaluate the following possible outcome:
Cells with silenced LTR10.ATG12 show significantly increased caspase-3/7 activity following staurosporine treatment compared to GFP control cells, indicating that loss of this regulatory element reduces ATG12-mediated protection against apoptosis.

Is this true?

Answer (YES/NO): NO